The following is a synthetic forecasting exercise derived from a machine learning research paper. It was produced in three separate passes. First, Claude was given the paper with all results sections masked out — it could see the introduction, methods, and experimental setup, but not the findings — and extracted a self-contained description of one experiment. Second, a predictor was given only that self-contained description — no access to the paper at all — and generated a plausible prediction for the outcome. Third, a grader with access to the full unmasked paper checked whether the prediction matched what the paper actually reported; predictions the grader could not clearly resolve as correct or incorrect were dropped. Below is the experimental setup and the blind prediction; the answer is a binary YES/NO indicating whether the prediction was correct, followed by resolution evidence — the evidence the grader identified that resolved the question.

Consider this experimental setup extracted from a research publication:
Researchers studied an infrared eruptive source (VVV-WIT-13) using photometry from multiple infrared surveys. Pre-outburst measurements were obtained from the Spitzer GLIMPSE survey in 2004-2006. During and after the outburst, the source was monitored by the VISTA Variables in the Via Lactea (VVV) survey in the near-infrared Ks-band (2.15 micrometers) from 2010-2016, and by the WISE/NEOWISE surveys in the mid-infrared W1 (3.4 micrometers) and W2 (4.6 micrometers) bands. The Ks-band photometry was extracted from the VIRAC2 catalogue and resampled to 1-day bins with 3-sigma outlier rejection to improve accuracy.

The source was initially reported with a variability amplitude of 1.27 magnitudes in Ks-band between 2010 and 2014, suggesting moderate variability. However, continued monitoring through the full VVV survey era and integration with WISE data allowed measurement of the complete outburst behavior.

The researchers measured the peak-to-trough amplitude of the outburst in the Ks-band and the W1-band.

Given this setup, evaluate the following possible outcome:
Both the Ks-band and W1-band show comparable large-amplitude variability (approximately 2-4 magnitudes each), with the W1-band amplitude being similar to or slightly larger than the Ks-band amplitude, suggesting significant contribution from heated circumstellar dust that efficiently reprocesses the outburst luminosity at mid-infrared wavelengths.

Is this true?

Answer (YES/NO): NO